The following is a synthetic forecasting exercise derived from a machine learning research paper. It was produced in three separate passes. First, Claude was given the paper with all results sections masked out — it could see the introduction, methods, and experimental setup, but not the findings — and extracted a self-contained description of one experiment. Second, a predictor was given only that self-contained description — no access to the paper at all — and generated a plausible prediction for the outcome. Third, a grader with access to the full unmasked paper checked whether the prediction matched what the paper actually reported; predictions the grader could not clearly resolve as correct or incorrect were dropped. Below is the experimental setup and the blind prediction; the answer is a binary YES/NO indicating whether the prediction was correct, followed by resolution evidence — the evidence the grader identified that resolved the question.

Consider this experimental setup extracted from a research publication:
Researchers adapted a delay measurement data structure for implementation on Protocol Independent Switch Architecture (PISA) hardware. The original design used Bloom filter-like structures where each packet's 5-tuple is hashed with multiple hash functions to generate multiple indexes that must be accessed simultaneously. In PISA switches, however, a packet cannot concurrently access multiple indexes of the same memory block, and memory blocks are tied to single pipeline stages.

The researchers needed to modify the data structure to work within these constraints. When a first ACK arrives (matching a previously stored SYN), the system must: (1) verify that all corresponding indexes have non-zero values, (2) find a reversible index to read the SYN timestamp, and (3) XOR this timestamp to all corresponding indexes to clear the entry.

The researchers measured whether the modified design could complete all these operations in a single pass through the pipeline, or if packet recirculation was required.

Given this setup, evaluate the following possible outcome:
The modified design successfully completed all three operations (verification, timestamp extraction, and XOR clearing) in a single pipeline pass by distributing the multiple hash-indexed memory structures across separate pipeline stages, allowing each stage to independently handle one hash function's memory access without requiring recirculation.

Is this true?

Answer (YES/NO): NO